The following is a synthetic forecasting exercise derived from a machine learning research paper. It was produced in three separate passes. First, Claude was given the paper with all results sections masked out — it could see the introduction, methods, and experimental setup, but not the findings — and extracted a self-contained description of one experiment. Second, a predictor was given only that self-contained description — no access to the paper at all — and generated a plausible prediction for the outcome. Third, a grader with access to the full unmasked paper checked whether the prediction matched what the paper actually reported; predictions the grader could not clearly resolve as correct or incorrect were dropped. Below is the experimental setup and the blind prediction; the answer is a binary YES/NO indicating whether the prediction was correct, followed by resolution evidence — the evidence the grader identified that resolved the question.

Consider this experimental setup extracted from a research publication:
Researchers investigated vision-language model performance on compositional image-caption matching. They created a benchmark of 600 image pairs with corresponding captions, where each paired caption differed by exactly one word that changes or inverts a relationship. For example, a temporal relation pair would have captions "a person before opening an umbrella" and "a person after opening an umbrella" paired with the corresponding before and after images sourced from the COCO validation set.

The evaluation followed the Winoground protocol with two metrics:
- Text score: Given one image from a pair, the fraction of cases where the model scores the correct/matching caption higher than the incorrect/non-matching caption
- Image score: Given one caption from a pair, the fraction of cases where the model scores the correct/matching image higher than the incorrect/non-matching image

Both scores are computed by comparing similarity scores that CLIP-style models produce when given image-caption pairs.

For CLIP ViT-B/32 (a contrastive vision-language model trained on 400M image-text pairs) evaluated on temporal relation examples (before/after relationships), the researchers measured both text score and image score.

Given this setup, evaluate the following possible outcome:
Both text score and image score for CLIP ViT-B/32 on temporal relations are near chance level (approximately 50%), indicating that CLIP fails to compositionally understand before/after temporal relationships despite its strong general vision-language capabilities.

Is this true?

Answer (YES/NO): NO